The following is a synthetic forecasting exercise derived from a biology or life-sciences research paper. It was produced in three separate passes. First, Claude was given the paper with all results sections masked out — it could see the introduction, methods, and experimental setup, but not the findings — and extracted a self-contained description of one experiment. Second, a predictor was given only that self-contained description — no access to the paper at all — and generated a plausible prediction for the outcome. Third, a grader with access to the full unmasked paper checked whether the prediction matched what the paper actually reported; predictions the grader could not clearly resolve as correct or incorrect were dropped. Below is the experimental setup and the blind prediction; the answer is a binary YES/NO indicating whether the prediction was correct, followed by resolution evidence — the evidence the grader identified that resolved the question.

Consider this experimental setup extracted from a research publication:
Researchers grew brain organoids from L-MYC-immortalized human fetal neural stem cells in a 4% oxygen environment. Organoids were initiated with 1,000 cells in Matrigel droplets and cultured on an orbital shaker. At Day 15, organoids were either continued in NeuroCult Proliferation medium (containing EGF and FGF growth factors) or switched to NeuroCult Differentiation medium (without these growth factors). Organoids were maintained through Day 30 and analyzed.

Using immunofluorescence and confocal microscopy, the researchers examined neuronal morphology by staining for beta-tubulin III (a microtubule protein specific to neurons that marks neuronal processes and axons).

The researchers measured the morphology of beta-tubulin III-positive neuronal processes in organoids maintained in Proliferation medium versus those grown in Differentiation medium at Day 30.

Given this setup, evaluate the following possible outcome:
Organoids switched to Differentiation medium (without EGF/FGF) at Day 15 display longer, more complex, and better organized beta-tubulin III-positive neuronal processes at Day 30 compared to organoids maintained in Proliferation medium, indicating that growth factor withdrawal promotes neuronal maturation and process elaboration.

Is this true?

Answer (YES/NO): NO